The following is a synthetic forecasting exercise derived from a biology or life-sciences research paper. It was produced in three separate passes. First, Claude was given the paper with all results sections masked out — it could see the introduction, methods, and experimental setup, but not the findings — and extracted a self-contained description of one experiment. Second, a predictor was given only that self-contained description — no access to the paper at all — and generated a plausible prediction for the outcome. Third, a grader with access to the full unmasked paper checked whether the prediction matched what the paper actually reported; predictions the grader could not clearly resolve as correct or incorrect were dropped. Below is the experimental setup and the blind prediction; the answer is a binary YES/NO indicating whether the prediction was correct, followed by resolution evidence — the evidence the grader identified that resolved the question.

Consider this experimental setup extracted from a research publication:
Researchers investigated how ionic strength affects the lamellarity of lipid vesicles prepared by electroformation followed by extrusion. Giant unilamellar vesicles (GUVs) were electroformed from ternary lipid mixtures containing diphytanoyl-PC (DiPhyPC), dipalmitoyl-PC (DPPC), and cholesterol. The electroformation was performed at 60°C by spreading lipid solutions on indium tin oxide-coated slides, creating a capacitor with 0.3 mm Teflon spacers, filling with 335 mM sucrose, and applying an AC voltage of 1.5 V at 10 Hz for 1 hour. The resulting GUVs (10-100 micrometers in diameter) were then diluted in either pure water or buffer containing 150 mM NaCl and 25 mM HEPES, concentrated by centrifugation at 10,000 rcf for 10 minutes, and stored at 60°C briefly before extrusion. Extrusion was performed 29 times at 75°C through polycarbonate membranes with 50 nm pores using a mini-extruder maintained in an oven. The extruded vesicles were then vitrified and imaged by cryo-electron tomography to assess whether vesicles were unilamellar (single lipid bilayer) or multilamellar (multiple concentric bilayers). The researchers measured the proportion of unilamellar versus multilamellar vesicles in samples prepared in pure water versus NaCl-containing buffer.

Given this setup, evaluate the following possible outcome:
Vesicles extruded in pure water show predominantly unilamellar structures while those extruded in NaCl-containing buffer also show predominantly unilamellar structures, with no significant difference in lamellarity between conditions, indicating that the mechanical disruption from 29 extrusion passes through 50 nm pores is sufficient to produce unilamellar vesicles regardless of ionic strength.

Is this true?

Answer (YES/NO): NO